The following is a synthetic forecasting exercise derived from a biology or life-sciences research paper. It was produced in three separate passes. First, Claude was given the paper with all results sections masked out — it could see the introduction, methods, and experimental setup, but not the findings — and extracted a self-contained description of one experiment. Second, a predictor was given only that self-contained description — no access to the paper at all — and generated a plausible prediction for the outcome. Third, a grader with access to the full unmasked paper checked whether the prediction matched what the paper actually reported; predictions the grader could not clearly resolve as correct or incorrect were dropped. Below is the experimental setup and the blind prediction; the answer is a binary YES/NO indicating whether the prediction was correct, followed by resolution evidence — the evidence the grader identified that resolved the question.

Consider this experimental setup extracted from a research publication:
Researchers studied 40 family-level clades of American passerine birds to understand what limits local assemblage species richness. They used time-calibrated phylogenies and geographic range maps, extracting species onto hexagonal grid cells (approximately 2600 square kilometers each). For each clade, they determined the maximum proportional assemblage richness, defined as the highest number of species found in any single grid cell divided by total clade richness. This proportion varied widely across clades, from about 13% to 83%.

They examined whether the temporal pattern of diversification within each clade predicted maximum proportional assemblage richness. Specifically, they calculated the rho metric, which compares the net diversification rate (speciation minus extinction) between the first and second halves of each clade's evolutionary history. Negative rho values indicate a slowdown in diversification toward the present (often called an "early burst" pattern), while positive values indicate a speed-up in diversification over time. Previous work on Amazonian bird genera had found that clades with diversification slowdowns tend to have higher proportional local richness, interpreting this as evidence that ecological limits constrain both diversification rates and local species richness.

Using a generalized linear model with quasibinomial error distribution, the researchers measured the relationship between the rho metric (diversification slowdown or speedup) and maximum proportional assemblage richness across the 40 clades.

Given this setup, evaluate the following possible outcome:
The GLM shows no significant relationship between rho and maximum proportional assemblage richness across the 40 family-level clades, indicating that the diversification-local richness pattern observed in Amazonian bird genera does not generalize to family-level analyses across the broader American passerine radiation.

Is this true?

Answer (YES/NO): YES